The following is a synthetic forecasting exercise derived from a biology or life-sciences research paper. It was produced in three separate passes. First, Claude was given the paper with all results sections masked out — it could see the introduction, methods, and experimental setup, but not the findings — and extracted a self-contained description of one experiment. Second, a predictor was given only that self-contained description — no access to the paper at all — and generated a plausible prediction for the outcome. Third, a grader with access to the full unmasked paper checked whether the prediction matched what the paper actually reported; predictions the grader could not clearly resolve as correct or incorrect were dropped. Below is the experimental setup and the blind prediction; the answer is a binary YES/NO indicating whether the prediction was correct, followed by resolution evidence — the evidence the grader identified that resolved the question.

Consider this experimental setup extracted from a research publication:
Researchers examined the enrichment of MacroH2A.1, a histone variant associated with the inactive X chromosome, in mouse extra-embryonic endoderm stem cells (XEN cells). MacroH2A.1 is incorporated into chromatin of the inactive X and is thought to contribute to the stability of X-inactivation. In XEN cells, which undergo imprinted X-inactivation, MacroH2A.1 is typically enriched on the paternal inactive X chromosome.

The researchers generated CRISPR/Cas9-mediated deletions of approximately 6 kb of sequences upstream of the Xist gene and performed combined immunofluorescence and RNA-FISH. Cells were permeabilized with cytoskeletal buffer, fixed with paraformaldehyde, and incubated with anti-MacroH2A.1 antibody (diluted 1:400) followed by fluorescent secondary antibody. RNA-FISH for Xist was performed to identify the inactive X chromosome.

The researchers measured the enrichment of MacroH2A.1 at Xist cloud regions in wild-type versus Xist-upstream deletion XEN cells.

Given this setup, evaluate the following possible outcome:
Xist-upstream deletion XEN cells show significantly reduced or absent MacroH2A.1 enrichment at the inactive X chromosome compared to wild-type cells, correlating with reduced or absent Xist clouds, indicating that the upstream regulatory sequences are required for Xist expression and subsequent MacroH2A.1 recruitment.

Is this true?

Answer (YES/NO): NO